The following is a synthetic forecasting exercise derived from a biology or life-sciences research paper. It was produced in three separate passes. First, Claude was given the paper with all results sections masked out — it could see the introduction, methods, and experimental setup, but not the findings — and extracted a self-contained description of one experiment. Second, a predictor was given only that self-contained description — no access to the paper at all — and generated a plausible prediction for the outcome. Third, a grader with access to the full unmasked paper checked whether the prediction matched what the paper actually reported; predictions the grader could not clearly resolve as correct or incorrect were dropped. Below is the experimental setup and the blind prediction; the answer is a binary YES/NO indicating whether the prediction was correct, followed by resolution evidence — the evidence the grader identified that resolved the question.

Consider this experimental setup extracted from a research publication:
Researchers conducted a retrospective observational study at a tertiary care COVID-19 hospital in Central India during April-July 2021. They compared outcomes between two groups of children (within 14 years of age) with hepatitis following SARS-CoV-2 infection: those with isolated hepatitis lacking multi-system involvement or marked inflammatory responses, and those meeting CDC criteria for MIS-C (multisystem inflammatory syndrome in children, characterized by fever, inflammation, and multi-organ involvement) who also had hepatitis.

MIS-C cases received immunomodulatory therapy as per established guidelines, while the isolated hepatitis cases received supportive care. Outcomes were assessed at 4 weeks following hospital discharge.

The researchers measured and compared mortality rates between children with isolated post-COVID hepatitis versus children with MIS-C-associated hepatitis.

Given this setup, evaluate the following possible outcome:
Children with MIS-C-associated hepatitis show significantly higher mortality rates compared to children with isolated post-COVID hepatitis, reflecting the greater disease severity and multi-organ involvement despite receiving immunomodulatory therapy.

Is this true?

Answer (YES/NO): YES